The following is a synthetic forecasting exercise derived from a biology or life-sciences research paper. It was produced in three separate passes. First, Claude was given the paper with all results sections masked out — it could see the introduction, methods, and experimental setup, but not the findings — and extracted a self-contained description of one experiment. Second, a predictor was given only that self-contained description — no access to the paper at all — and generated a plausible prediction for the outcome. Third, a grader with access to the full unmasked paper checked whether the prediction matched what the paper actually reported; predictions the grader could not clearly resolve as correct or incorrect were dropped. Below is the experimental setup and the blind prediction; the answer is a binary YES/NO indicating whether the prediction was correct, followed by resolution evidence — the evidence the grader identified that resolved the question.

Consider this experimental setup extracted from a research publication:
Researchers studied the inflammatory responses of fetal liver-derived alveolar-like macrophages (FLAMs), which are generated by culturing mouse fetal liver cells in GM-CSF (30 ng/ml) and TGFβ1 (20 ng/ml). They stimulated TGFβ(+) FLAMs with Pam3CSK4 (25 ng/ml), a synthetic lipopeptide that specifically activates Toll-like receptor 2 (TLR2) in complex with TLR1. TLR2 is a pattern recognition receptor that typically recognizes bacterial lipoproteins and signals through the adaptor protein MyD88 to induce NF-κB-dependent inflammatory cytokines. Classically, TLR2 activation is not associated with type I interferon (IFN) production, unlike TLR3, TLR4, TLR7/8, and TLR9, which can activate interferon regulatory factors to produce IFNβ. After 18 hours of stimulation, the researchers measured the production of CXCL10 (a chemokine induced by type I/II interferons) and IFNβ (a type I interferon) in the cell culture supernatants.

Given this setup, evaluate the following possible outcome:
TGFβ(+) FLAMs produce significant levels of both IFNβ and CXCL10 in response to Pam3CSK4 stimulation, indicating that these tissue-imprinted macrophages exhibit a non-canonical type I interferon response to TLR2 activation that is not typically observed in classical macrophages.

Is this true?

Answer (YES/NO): YES